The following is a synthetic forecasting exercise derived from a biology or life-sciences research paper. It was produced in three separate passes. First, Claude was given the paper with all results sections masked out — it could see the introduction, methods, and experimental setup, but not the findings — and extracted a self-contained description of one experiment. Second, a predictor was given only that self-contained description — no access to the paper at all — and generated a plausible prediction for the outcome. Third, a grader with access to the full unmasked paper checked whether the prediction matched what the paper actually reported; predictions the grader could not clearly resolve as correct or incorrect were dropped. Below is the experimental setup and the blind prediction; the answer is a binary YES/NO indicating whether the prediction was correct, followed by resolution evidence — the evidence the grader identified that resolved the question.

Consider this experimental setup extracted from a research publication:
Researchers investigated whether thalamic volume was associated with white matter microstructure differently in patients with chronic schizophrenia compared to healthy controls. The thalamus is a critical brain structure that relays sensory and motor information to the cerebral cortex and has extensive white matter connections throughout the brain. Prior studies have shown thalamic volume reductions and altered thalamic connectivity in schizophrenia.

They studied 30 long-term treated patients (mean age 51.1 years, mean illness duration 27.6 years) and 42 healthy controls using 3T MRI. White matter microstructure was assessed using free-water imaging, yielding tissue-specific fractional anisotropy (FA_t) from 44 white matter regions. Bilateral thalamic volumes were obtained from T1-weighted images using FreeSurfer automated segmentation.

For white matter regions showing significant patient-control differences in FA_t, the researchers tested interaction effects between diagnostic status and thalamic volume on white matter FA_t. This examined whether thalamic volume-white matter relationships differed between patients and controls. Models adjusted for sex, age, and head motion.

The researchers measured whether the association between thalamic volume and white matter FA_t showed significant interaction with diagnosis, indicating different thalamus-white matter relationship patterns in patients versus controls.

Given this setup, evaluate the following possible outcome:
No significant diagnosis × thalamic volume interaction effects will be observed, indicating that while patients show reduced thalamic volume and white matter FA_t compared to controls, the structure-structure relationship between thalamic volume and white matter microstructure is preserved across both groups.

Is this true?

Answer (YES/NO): NO